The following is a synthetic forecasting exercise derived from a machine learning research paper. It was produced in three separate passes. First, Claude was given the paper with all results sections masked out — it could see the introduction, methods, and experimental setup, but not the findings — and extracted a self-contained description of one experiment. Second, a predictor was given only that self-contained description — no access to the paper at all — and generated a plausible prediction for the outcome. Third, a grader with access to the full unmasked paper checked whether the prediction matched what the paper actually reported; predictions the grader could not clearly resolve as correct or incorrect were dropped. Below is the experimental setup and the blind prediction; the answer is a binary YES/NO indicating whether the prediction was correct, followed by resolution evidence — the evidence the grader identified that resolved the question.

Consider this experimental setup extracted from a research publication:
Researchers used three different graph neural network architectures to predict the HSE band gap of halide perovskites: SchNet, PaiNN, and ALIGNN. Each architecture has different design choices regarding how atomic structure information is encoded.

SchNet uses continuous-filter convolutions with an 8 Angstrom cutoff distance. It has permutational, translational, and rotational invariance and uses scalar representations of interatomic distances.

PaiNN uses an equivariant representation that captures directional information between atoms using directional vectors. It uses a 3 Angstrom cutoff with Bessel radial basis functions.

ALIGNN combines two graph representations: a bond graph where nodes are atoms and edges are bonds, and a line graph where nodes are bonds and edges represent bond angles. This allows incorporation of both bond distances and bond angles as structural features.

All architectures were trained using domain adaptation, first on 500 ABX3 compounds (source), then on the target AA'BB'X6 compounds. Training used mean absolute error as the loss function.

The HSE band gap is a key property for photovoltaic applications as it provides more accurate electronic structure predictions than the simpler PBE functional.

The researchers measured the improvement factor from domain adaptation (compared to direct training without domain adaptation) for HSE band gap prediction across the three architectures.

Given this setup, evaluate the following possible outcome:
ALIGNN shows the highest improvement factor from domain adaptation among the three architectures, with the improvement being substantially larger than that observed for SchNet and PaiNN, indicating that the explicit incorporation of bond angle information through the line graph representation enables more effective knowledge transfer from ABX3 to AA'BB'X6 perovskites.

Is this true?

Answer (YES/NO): NO